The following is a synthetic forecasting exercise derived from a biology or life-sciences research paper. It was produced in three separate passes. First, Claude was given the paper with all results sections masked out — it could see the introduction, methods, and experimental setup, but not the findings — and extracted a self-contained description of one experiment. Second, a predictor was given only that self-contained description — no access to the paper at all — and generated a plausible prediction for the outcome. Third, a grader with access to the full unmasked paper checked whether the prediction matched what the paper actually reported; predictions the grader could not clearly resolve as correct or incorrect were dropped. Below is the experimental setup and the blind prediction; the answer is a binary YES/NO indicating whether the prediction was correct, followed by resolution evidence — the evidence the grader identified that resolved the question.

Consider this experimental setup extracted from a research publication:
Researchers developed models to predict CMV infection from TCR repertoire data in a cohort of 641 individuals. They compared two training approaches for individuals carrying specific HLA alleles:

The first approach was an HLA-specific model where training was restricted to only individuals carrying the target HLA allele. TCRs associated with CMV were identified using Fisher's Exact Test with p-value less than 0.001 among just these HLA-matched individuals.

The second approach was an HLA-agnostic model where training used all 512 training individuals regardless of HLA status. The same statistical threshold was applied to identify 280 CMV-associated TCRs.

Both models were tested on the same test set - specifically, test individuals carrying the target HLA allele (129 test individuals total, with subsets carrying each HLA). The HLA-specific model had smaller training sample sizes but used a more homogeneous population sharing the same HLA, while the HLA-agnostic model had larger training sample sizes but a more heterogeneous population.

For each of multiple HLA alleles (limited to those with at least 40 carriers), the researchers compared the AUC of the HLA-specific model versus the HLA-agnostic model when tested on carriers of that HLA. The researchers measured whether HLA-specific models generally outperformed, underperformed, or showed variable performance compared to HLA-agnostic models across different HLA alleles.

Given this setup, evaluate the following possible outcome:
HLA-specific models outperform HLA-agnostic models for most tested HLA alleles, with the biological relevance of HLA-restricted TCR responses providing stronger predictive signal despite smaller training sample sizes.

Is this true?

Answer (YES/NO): NO